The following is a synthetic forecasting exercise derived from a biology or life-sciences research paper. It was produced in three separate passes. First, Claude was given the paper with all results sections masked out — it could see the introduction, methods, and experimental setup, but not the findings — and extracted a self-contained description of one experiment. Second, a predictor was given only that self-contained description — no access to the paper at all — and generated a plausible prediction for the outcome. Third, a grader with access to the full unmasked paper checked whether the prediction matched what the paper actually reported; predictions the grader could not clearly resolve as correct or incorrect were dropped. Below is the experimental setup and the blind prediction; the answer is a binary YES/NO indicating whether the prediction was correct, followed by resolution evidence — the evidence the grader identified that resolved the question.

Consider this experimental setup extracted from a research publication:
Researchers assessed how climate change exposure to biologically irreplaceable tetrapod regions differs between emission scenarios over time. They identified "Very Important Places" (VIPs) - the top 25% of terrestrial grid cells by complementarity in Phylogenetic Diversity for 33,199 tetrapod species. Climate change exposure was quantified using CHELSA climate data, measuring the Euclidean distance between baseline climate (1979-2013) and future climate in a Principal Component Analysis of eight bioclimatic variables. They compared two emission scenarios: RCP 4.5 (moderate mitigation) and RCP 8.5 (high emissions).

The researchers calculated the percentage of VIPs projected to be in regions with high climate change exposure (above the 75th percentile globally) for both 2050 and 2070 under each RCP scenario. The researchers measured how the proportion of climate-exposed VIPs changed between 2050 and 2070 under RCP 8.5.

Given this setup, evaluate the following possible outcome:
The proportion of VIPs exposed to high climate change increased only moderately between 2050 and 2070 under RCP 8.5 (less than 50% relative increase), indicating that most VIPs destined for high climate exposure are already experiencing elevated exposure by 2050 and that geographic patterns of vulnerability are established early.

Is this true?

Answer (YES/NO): NO